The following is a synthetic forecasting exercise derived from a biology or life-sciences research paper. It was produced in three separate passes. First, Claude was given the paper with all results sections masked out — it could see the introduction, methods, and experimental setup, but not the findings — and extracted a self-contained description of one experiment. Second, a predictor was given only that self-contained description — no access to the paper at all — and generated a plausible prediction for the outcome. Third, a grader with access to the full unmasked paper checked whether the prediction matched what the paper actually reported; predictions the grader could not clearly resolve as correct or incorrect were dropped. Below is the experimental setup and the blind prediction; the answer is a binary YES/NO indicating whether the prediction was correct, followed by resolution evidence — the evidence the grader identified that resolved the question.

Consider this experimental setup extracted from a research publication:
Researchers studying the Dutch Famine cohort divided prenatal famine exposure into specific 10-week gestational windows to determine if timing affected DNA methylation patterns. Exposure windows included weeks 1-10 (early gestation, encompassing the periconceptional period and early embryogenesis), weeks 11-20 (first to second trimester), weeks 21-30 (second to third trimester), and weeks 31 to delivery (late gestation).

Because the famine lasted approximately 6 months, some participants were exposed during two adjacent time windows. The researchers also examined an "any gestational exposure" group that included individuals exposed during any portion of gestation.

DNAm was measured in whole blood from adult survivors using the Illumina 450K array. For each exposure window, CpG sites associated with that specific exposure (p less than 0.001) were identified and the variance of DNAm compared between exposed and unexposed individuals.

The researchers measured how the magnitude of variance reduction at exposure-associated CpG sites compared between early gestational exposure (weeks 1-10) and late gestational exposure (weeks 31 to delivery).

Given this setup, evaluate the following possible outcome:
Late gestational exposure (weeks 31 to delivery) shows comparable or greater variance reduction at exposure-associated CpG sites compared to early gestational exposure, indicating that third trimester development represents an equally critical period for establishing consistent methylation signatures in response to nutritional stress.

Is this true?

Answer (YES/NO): NO